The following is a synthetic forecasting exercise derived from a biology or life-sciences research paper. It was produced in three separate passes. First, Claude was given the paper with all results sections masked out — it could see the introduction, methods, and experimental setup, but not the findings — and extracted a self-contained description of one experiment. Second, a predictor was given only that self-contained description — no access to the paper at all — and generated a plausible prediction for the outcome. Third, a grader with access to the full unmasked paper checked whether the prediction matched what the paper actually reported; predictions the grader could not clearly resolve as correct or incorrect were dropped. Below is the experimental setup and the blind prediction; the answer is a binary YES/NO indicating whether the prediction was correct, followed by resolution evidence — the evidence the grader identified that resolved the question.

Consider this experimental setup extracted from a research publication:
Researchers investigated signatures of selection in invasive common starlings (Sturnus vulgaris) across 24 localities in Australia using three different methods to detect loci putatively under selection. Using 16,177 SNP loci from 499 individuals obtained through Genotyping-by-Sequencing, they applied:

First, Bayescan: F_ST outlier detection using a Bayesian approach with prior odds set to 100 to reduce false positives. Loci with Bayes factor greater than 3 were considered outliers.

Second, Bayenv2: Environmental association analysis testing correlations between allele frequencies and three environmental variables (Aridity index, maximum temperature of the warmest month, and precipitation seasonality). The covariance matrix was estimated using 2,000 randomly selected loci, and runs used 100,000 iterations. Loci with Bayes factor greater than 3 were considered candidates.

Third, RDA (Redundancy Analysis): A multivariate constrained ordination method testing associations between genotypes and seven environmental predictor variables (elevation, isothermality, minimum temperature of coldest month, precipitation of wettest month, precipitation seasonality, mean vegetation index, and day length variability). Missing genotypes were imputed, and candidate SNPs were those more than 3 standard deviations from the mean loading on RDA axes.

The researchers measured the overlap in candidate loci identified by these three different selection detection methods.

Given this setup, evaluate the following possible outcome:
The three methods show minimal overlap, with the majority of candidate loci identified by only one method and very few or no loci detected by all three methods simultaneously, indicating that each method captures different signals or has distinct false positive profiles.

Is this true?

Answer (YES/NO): YES